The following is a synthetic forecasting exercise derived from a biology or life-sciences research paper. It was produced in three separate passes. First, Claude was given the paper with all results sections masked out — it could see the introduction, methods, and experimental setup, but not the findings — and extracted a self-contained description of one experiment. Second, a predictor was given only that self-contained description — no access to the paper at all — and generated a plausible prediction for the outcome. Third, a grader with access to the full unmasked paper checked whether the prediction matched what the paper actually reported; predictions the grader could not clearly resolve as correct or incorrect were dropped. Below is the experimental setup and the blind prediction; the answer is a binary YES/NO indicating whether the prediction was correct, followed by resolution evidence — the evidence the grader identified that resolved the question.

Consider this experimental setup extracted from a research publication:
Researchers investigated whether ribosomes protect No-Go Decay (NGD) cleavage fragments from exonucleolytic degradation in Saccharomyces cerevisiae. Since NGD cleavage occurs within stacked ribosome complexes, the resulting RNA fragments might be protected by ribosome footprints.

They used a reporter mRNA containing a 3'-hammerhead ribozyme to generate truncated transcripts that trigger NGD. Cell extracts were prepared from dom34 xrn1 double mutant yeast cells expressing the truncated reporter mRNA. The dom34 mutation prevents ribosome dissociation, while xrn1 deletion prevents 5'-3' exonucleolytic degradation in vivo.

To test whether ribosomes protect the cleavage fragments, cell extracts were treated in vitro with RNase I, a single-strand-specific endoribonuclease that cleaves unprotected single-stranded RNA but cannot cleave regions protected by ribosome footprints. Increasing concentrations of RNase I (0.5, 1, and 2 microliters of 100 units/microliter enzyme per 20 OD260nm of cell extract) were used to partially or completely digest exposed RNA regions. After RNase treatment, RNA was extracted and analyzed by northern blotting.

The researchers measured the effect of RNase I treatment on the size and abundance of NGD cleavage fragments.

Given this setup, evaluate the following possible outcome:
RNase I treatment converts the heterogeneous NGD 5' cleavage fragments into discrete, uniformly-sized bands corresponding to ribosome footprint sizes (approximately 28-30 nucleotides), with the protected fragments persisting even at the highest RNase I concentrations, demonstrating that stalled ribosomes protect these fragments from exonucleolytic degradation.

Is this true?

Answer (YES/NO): NO